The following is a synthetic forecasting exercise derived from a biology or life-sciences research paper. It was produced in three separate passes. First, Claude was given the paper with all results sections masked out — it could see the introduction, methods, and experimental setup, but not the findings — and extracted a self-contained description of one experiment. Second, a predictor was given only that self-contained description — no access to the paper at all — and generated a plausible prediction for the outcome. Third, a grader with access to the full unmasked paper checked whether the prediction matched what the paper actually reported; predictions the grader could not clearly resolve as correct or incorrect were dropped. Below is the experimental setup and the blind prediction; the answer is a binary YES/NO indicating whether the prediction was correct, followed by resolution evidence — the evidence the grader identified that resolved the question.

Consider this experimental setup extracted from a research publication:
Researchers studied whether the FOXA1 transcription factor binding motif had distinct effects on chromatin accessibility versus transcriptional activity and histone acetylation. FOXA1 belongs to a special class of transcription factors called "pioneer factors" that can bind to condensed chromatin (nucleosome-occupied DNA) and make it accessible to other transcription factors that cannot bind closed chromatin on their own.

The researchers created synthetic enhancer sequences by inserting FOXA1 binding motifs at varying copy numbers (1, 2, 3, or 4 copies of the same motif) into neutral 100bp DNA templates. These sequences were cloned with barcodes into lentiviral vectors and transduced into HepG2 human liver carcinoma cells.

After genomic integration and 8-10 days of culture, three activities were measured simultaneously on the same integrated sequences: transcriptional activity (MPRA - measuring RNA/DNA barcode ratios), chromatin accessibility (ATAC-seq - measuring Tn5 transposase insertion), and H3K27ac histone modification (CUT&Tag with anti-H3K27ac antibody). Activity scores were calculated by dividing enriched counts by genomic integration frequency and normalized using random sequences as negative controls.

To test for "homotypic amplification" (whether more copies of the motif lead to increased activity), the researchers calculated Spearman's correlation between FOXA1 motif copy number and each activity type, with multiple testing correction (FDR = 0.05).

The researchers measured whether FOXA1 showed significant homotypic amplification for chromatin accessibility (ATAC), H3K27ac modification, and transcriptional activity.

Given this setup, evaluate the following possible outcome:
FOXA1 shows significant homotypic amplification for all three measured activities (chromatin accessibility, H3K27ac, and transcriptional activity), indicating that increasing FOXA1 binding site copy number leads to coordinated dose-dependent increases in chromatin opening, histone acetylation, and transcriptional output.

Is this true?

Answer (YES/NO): NO